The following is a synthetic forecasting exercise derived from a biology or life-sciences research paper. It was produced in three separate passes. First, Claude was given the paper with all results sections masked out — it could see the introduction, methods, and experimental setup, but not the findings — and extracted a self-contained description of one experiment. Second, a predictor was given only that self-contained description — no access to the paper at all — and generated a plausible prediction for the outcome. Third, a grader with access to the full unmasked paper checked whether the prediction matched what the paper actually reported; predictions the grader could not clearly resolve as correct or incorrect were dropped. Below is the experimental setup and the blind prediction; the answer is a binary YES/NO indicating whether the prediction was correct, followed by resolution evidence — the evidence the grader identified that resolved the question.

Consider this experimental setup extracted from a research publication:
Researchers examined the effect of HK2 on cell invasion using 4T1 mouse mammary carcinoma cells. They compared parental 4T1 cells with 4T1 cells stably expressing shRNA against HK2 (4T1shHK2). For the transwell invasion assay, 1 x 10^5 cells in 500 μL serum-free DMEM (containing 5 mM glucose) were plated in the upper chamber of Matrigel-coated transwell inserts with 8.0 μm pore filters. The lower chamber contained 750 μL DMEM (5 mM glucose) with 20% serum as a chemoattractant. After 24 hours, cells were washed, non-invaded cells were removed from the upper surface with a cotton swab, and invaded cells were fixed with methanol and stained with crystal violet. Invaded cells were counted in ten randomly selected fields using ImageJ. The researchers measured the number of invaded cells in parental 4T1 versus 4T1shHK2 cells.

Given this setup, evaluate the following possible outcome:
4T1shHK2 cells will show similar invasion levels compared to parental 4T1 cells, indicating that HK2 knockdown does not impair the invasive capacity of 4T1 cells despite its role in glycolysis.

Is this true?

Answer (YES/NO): NO